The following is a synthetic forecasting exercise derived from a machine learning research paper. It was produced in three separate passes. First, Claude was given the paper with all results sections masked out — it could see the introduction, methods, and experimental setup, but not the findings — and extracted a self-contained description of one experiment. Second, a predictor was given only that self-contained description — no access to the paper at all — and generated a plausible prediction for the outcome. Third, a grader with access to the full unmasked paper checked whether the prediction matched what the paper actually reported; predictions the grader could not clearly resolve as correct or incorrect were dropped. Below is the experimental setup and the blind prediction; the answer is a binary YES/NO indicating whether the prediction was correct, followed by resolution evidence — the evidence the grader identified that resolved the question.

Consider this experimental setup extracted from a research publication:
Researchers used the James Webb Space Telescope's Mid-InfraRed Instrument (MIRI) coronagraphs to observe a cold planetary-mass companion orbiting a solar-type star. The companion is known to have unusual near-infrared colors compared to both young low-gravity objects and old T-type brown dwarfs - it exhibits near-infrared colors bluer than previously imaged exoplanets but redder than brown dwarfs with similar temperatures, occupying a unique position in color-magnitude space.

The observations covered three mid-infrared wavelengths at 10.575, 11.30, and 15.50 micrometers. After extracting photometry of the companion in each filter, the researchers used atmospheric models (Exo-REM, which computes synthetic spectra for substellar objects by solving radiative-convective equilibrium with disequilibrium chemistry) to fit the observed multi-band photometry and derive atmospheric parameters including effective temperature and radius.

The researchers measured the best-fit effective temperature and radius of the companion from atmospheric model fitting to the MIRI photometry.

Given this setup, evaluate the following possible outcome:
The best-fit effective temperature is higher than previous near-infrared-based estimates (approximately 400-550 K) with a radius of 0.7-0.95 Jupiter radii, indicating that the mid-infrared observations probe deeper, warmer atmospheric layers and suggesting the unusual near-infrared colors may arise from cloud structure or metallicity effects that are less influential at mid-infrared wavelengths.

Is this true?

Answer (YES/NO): NO